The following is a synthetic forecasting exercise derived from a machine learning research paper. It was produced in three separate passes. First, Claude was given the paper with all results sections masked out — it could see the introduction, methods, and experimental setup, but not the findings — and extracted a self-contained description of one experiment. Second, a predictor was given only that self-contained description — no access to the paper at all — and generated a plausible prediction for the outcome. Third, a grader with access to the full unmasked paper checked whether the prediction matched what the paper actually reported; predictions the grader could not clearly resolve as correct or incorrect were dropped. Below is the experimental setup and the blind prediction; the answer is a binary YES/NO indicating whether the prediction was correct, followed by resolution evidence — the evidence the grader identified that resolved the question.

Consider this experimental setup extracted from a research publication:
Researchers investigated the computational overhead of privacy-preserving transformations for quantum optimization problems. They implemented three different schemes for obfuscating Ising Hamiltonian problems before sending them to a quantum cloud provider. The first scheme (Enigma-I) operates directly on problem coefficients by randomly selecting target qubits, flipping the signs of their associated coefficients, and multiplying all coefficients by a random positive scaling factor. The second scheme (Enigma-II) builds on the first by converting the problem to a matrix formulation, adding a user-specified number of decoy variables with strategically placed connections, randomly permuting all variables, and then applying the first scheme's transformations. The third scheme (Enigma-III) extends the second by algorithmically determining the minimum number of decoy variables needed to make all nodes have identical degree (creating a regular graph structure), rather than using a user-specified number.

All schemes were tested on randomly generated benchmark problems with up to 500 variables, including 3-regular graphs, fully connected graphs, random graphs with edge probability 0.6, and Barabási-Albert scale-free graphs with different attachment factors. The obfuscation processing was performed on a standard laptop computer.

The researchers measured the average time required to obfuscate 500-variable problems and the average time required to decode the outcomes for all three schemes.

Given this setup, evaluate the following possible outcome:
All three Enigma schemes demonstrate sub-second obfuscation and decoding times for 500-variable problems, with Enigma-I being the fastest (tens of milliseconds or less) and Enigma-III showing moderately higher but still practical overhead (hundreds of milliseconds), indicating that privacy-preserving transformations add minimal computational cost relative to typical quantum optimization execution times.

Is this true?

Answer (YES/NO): NO